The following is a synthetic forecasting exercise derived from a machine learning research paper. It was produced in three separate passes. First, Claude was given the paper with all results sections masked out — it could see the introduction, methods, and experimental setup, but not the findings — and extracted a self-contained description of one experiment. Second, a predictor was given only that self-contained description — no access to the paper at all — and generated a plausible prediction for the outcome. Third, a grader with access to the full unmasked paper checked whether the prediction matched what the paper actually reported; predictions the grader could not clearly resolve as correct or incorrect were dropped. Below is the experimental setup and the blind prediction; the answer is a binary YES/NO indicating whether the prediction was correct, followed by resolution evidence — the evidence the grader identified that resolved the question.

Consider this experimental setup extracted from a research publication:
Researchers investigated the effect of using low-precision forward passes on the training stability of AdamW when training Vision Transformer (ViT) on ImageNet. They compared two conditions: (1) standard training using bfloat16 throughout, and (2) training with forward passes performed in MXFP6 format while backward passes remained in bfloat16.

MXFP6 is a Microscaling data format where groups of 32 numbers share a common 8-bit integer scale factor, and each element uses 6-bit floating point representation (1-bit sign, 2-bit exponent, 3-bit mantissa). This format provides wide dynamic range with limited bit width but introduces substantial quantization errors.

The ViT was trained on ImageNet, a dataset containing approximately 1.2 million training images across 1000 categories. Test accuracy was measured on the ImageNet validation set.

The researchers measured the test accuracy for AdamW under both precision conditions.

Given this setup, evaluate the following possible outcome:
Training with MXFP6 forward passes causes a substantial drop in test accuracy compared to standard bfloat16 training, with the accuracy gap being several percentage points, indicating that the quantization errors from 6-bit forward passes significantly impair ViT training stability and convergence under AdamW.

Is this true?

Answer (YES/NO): NO